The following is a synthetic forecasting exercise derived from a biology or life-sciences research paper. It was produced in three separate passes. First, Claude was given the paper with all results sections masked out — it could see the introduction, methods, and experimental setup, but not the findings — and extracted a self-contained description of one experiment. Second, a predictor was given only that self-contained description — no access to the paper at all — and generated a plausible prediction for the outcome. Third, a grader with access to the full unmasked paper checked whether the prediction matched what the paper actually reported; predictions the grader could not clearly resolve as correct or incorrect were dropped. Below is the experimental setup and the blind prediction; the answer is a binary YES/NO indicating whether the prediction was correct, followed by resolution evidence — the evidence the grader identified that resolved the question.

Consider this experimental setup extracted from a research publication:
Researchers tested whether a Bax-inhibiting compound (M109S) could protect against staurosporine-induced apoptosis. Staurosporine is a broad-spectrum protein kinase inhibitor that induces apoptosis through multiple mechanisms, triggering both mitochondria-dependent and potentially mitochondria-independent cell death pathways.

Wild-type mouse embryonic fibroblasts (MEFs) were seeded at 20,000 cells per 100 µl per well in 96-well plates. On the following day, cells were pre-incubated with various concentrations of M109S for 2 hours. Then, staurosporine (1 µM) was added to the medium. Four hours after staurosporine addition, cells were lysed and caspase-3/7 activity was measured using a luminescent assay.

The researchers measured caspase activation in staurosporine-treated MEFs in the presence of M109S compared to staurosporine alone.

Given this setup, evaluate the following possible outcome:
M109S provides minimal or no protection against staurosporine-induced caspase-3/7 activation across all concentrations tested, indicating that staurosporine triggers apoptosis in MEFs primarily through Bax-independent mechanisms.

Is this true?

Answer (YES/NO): NO